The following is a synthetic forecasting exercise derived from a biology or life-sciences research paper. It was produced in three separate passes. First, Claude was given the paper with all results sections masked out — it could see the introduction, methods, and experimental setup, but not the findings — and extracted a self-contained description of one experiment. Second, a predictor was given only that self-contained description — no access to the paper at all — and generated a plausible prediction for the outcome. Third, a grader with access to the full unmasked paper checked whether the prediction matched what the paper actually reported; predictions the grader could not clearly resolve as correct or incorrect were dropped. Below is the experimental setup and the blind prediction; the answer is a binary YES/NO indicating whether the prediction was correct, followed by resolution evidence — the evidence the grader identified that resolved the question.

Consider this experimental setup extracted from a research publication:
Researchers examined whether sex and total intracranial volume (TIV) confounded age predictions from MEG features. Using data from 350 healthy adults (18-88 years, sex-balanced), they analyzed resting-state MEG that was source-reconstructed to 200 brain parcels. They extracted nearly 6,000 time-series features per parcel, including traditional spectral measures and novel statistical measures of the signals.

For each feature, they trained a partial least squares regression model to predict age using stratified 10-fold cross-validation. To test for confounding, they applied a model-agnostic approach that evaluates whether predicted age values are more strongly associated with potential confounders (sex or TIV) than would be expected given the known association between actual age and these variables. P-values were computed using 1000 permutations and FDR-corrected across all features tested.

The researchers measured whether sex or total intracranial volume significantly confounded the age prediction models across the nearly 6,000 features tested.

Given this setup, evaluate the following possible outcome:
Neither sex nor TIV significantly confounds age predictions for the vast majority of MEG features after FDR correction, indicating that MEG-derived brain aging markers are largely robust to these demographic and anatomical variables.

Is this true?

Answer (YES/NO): YES